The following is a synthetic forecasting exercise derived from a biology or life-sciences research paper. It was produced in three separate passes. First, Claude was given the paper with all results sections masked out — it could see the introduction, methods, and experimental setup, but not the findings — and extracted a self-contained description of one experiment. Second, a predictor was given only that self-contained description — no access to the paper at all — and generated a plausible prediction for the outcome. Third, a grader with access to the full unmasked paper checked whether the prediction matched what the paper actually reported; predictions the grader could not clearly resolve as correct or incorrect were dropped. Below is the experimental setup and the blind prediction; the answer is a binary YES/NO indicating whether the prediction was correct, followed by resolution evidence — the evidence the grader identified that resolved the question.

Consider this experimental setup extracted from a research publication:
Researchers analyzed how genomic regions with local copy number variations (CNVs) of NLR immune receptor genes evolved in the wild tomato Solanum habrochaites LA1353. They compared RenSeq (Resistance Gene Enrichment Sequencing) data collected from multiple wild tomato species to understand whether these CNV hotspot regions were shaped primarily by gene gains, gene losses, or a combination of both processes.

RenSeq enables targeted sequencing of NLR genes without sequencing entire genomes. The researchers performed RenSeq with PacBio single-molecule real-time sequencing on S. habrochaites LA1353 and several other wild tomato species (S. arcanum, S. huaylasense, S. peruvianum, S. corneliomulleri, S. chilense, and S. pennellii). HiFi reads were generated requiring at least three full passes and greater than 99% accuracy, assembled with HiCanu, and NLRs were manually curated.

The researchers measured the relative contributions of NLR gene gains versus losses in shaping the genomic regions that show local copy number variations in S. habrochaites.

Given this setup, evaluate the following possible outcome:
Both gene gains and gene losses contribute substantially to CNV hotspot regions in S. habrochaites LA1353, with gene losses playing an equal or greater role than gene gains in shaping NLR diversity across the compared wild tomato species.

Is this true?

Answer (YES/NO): YES